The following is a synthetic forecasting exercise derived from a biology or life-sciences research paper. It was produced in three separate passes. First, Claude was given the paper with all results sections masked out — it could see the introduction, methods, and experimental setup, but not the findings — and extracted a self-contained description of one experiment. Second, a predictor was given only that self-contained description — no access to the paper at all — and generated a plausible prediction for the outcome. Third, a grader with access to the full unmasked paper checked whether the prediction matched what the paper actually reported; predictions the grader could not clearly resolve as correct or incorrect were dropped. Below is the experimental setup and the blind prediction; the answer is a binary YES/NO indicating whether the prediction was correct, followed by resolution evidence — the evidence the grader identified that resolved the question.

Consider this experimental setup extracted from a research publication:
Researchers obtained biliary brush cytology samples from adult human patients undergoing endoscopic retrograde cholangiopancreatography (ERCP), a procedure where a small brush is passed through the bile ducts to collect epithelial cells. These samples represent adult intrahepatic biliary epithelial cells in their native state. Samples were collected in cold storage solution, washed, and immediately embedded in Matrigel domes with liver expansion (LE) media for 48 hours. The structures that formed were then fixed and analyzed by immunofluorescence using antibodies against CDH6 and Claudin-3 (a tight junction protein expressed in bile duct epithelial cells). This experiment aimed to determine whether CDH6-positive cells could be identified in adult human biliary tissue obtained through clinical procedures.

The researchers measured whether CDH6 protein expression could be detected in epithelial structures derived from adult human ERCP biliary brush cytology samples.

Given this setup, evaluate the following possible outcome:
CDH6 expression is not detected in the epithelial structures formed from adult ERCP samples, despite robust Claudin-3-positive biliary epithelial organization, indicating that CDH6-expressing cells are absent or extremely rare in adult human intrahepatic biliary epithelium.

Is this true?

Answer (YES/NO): NO